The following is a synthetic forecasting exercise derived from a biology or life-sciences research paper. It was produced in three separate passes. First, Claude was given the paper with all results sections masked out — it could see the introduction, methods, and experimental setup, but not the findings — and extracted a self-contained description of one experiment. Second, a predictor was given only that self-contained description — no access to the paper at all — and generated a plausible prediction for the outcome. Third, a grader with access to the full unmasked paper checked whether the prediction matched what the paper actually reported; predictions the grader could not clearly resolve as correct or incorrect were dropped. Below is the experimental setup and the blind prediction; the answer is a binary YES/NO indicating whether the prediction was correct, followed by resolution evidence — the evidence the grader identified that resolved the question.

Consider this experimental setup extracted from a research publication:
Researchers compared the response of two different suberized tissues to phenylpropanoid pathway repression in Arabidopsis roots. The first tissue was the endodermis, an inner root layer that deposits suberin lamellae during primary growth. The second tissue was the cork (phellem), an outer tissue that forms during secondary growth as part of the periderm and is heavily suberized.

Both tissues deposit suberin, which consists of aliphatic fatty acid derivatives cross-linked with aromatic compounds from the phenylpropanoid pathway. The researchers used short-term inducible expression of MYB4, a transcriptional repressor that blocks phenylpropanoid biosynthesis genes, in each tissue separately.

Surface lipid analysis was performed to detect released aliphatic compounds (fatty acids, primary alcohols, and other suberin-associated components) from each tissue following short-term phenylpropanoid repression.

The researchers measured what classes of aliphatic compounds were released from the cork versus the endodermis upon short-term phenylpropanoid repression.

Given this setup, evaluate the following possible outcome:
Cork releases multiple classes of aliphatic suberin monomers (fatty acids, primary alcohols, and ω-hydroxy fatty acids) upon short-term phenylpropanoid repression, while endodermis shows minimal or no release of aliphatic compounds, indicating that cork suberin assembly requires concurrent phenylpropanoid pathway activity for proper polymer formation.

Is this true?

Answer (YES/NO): YES